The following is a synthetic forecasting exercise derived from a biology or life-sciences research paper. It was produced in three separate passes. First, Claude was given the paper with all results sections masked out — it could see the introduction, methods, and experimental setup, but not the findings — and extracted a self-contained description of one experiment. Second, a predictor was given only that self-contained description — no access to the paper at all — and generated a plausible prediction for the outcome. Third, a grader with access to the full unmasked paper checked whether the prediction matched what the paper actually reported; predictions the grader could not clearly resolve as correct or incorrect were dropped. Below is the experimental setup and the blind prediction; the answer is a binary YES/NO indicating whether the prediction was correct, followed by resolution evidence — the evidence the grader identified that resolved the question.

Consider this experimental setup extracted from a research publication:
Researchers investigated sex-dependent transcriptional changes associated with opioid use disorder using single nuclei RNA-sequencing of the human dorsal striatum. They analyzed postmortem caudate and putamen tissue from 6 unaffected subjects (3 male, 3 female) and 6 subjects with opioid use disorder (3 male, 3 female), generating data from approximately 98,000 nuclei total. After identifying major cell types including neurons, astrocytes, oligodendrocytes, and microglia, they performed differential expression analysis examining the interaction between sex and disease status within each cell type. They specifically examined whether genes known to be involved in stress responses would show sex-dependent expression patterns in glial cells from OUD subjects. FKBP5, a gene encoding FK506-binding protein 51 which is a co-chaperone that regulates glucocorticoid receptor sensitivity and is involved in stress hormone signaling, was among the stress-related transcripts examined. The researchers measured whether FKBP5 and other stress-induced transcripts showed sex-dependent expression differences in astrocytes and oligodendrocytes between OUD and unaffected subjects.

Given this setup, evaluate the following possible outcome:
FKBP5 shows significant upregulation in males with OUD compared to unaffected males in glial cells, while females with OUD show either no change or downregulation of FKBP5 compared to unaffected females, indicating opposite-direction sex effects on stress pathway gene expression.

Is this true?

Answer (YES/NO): NO